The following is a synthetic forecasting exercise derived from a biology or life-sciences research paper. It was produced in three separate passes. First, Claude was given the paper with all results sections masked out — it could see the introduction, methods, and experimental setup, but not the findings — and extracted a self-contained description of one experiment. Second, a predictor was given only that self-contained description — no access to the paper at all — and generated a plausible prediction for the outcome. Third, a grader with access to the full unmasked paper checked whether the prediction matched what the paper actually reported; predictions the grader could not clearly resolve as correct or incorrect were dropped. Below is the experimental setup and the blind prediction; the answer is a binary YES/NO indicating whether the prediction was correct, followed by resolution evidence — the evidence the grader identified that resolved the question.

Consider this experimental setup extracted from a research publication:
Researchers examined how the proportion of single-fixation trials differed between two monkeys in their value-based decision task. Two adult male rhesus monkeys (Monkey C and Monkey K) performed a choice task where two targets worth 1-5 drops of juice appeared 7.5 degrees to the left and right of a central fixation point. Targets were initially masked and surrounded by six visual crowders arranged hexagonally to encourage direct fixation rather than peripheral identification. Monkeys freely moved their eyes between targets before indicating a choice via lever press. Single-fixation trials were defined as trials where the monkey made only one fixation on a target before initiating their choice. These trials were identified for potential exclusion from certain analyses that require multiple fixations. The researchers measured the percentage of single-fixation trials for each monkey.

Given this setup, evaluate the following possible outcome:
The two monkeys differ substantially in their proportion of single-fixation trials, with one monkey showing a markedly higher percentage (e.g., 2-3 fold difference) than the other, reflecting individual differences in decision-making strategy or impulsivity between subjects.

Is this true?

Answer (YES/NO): YES